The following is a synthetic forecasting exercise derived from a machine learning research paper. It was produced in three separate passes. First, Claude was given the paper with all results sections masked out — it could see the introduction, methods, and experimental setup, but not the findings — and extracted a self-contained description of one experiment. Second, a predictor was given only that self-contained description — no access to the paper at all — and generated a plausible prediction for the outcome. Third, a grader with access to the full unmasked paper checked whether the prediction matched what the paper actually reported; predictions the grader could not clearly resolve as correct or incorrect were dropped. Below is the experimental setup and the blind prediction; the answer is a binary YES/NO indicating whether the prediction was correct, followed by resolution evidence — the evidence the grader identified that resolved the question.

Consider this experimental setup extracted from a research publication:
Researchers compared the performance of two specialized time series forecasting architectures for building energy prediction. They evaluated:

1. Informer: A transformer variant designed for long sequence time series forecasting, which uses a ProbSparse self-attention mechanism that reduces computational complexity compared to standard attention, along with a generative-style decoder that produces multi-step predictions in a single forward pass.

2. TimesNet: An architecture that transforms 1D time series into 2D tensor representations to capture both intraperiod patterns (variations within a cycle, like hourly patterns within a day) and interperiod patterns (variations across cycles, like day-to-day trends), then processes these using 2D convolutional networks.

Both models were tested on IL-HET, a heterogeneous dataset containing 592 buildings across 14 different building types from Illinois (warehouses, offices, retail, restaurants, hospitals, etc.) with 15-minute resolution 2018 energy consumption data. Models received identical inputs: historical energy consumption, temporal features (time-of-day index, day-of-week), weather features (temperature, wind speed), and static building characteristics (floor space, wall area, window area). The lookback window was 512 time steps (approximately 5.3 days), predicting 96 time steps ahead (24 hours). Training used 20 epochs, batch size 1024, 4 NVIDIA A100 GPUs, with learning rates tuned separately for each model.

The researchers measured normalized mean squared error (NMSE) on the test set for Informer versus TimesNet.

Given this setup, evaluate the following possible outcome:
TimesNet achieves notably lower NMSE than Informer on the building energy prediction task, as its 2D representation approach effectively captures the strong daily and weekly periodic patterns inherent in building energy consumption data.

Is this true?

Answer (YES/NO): YES